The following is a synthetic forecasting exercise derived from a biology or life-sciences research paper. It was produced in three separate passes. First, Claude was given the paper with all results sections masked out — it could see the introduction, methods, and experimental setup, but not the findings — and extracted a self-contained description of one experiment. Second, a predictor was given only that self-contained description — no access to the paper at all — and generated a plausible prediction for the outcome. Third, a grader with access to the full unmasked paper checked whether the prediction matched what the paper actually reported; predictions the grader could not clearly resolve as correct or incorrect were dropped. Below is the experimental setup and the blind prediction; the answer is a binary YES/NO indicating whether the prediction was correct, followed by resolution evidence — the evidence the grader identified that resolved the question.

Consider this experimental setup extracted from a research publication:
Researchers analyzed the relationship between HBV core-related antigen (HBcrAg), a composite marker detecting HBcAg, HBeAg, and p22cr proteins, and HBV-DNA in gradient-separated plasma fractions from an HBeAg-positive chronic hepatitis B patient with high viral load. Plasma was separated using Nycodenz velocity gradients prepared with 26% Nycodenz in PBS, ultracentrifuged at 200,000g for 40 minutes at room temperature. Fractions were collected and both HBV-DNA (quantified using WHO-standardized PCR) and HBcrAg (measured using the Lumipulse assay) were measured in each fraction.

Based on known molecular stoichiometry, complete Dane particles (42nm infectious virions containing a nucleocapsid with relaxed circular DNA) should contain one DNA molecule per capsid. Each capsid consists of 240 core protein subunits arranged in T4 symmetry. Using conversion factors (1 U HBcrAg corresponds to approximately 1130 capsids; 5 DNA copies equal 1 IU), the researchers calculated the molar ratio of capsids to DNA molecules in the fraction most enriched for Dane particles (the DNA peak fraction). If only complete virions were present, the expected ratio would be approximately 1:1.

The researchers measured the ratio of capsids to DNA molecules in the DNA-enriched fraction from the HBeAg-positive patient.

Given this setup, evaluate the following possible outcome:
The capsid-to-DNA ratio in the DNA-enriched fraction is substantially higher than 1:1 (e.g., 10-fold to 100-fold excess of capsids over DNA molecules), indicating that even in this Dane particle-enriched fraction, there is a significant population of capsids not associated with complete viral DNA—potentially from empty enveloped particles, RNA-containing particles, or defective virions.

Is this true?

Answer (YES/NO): YES